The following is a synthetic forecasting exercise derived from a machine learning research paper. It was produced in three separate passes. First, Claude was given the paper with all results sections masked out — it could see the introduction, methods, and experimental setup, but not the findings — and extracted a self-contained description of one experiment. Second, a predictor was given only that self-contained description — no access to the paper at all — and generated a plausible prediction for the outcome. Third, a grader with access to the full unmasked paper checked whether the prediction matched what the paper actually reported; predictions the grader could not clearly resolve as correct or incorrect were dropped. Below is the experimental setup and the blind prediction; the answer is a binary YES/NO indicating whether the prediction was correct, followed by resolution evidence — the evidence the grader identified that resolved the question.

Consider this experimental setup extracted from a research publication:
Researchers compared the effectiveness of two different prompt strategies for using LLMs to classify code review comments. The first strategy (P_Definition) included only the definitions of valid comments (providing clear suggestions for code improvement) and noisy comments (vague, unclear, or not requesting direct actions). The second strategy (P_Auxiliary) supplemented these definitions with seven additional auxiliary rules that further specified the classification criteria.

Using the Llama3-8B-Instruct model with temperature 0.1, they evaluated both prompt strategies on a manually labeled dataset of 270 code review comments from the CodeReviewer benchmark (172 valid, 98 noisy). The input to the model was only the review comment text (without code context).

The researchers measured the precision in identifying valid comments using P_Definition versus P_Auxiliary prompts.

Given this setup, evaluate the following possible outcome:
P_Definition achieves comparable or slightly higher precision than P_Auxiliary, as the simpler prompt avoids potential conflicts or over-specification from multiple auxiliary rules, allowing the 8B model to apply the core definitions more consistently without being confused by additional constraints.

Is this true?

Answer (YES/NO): YES